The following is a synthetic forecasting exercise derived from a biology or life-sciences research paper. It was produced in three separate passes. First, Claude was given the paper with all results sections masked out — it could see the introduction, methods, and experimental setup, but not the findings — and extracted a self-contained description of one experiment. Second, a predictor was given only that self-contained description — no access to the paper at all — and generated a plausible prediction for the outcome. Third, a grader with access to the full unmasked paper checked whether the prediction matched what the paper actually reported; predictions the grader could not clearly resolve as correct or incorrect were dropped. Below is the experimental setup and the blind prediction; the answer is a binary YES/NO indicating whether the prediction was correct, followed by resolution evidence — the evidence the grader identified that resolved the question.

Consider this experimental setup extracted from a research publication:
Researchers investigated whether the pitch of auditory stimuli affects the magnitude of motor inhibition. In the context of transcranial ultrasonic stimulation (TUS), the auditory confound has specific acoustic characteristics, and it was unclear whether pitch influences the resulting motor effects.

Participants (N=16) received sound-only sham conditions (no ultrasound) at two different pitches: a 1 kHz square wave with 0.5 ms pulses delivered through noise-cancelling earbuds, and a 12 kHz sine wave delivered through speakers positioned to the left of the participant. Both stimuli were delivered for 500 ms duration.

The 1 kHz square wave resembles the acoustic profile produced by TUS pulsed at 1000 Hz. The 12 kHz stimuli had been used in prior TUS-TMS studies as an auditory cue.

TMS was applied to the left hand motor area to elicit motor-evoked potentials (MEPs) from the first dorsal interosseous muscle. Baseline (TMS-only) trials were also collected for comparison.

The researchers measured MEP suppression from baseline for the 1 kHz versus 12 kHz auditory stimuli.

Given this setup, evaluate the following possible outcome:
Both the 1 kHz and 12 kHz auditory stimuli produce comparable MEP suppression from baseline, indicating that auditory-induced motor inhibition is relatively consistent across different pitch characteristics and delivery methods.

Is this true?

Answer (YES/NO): YES